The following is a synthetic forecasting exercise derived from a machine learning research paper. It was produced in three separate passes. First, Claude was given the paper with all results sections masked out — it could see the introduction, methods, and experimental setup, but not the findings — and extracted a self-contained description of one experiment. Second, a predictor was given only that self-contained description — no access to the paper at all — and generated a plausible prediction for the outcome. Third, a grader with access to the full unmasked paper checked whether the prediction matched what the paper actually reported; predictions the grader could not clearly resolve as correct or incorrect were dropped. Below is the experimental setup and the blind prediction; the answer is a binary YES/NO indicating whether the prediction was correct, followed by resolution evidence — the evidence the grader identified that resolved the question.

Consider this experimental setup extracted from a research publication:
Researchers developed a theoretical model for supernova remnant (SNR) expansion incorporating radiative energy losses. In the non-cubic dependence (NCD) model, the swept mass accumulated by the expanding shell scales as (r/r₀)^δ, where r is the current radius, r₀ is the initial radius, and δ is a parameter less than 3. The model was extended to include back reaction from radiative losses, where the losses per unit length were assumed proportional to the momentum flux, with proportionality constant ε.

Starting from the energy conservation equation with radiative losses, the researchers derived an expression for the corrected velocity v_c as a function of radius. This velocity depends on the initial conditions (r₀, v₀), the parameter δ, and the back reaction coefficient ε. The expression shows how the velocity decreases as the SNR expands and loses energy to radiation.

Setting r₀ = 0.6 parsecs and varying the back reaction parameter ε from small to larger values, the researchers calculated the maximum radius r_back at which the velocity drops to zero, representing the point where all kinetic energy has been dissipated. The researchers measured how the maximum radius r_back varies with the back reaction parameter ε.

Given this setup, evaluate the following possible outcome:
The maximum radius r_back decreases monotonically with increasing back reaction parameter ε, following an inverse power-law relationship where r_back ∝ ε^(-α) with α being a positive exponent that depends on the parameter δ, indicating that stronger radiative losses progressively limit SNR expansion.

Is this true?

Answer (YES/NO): NO